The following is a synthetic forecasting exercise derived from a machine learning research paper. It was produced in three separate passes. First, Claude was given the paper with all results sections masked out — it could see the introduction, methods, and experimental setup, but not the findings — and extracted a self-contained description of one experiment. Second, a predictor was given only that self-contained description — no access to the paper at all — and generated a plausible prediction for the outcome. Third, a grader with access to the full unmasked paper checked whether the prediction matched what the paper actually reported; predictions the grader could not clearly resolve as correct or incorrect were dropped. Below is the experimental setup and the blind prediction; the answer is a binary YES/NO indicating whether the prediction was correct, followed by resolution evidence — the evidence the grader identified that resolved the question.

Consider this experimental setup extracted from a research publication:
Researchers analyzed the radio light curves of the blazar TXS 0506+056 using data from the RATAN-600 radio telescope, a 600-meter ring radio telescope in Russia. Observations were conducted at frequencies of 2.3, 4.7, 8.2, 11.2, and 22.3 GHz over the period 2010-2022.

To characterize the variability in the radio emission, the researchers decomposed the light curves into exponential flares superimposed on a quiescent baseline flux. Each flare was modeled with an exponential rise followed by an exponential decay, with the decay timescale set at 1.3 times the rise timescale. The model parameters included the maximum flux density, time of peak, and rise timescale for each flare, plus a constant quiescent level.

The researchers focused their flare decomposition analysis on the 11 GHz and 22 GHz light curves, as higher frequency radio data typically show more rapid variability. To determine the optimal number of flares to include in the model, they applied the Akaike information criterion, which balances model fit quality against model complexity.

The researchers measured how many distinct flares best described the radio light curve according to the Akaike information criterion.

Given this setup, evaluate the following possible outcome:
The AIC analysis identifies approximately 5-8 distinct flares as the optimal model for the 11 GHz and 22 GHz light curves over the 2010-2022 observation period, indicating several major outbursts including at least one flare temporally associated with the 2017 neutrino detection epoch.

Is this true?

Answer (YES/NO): NO